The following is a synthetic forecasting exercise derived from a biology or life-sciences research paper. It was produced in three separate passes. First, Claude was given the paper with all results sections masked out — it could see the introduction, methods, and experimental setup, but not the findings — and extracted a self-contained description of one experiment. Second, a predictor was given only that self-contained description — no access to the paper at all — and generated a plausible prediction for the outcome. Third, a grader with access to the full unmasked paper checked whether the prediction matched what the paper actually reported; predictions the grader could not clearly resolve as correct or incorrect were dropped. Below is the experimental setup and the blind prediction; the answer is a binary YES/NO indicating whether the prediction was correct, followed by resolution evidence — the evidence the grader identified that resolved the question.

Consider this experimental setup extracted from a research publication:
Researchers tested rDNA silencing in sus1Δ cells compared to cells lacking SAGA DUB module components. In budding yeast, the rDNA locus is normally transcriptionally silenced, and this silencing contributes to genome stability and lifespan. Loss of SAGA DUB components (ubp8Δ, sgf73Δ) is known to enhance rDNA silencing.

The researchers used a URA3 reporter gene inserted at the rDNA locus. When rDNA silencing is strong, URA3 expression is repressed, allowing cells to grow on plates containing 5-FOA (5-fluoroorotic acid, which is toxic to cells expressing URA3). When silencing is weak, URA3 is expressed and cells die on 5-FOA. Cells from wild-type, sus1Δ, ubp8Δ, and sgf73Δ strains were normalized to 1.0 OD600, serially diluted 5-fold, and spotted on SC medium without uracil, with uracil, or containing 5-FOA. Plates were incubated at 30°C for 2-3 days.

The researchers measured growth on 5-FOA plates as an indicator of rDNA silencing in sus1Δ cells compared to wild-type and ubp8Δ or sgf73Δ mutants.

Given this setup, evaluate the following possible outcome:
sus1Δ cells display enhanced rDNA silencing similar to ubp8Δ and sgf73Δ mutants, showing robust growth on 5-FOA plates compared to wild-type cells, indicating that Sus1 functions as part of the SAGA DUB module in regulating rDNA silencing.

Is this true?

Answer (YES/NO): NO